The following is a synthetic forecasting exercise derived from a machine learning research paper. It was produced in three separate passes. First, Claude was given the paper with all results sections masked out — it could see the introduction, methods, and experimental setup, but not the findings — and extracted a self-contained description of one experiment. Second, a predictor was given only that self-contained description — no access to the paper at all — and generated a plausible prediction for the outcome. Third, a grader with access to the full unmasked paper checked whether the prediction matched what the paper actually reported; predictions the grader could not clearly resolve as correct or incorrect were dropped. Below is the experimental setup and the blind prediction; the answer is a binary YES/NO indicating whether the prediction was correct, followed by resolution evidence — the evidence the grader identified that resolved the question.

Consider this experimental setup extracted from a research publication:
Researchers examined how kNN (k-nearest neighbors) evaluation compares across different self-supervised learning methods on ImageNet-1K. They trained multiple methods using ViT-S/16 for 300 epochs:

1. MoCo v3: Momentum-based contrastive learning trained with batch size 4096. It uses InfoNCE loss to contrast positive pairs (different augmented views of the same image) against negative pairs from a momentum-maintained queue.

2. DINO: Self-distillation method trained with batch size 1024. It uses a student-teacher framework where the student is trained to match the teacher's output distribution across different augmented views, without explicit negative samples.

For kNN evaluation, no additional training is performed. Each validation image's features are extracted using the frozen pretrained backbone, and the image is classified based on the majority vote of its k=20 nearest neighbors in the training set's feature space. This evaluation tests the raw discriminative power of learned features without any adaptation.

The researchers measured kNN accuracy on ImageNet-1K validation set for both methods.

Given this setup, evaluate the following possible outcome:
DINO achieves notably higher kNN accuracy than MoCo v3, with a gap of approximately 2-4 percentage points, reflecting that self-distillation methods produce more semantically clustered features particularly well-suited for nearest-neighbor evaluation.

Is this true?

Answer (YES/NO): NO